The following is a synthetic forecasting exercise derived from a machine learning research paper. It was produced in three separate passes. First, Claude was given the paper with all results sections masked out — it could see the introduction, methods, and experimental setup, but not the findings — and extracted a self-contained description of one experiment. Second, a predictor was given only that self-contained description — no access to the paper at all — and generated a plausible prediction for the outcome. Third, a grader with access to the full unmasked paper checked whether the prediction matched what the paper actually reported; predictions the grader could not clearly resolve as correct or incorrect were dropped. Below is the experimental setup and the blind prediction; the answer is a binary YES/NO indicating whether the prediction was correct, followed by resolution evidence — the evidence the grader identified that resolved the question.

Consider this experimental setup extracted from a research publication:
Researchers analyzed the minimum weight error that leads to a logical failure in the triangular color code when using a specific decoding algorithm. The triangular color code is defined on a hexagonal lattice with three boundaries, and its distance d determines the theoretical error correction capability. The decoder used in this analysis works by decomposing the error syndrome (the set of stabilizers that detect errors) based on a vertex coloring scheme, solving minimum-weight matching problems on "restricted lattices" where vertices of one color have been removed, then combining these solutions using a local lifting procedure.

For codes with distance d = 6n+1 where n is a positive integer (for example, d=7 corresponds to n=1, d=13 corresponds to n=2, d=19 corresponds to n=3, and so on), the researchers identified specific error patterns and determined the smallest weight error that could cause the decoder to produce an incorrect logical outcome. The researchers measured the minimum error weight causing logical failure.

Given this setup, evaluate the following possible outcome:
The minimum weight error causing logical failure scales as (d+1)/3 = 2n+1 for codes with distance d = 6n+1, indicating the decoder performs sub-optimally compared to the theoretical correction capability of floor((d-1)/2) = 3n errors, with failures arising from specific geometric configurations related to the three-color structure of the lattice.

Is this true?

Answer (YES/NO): NO